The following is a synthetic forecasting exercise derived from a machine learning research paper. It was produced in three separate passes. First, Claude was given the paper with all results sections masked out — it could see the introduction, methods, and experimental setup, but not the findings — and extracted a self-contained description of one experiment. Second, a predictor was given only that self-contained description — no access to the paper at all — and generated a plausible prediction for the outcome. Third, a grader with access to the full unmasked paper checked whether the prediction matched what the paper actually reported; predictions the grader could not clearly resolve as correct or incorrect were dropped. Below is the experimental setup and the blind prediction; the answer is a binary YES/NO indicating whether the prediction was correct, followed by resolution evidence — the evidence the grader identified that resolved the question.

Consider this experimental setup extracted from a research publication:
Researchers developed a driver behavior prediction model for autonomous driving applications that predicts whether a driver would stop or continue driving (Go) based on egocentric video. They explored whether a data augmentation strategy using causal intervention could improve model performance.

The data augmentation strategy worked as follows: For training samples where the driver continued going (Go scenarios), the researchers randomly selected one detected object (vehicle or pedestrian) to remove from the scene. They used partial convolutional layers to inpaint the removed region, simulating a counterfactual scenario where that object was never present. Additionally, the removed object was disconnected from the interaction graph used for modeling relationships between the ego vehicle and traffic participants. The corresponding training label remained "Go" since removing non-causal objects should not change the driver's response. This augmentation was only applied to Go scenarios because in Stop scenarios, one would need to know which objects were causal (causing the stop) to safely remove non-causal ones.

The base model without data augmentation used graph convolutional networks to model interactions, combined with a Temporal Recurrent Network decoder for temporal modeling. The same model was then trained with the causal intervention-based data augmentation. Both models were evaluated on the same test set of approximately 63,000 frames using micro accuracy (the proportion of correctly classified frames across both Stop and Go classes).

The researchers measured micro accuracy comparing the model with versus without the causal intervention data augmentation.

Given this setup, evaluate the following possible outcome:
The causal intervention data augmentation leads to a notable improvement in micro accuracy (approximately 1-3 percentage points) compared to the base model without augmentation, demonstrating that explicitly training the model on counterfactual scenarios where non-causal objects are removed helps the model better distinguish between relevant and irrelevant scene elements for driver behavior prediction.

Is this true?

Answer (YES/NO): NO